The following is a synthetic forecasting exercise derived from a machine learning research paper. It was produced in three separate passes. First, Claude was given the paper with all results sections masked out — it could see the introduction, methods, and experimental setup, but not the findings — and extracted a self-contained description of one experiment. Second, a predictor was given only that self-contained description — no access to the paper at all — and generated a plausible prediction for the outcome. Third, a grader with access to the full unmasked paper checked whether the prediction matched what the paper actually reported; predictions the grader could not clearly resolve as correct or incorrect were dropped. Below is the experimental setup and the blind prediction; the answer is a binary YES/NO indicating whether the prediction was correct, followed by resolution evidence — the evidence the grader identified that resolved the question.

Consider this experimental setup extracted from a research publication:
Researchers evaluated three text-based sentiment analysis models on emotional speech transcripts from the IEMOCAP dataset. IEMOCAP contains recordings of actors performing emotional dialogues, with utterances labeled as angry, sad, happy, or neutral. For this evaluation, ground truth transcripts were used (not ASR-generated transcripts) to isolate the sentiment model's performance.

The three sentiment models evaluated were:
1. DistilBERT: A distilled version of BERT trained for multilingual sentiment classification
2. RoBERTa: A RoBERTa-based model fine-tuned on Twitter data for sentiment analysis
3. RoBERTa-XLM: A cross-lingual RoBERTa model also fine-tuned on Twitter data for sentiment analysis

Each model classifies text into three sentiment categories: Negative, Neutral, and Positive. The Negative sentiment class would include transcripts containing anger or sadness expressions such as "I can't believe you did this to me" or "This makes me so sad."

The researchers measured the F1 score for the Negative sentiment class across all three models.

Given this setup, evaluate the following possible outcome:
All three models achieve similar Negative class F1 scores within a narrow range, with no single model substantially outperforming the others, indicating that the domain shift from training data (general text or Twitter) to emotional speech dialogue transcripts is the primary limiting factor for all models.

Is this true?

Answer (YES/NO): NO